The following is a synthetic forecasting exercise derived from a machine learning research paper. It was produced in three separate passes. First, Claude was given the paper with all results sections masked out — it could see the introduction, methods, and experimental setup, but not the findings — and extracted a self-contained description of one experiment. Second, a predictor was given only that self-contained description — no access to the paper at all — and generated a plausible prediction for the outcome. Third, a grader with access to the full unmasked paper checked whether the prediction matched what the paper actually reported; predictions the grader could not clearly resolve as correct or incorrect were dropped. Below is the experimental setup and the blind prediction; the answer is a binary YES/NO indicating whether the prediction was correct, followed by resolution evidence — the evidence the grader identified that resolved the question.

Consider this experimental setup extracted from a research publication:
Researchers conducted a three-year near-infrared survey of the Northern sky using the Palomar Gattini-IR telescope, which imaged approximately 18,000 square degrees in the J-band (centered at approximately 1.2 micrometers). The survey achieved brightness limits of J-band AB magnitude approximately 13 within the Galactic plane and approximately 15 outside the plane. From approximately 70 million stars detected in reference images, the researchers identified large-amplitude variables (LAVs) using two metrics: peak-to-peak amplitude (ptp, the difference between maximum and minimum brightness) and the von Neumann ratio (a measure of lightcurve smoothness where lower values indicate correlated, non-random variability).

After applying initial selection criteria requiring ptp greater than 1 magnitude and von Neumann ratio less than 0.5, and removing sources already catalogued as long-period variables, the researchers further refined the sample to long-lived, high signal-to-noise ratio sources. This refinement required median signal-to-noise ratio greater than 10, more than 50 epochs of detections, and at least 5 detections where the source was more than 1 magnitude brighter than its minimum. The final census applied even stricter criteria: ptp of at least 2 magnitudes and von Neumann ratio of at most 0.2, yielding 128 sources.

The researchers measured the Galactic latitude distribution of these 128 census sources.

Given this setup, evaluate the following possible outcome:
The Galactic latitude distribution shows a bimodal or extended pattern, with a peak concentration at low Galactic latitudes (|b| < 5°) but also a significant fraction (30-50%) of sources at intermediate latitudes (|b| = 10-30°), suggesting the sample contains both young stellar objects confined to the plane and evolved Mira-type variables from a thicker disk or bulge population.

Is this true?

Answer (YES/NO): NO